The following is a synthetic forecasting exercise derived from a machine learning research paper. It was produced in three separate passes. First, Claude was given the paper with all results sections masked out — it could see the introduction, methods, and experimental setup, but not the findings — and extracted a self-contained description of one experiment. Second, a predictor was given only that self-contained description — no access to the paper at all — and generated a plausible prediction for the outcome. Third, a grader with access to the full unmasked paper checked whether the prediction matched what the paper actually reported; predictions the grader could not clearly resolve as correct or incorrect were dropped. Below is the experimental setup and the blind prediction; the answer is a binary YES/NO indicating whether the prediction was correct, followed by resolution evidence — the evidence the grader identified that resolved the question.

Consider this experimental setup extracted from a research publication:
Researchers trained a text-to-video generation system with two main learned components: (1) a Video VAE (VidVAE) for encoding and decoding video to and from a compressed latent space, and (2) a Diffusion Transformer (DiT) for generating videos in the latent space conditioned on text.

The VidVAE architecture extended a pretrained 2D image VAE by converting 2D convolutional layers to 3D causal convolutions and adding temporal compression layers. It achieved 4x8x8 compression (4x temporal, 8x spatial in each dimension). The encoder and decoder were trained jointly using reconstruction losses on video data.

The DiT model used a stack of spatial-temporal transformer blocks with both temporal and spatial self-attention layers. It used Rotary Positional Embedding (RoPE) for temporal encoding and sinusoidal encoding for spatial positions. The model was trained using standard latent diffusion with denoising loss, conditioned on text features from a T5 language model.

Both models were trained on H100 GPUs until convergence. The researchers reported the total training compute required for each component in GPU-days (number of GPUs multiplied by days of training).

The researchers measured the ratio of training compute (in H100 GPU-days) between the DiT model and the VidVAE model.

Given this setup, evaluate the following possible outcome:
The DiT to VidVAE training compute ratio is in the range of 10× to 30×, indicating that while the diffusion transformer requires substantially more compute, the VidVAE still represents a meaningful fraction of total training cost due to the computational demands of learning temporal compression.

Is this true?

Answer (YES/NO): YES